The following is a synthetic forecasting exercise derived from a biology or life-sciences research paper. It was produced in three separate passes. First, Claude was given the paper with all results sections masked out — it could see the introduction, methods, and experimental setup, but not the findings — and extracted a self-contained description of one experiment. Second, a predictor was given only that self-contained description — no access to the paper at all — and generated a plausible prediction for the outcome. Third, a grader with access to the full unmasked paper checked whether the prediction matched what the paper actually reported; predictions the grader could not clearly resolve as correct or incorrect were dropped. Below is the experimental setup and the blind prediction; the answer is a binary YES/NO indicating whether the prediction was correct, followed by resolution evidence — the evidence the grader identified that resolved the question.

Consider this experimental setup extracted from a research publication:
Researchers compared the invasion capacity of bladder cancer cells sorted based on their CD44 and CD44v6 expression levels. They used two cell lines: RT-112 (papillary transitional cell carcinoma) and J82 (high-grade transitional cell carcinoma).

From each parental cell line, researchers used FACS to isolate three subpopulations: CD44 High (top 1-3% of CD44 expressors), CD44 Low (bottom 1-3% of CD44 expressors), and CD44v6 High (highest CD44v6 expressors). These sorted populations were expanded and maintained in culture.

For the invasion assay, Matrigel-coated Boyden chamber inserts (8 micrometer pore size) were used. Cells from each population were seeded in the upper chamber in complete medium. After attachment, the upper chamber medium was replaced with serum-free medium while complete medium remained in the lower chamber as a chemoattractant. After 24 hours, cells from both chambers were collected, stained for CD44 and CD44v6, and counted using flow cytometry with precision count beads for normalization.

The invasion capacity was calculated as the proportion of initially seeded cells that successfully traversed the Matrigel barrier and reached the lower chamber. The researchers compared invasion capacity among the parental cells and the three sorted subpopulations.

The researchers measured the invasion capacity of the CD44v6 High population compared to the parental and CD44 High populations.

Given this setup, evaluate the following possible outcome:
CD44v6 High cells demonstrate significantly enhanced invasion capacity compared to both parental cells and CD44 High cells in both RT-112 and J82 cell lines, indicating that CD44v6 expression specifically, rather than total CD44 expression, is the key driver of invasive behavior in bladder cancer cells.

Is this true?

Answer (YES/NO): NO